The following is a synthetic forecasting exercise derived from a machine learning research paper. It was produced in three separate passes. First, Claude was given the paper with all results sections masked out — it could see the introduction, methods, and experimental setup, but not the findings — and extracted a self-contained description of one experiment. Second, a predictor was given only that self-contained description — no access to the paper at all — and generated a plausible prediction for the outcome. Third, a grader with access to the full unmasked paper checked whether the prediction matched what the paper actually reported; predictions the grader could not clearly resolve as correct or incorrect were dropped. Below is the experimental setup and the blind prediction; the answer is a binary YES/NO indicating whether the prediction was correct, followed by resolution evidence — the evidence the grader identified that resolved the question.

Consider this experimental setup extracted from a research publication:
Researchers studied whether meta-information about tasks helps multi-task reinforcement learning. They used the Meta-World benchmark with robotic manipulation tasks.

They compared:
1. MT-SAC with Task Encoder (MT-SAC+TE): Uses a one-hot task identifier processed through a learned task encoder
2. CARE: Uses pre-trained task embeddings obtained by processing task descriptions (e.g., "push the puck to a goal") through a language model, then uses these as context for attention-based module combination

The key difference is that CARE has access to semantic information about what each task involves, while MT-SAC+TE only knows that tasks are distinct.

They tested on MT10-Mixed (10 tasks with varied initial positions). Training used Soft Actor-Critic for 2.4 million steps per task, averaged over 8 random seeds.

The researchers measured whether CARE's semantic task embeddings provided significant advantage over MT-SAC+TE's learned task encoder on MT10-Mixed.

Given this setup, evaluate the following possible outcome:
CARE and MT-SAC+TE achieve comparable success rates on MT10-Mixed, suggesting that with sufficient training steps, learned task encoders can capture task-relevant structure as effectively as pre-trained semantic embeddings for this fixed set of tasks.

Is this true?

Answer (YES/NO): YES